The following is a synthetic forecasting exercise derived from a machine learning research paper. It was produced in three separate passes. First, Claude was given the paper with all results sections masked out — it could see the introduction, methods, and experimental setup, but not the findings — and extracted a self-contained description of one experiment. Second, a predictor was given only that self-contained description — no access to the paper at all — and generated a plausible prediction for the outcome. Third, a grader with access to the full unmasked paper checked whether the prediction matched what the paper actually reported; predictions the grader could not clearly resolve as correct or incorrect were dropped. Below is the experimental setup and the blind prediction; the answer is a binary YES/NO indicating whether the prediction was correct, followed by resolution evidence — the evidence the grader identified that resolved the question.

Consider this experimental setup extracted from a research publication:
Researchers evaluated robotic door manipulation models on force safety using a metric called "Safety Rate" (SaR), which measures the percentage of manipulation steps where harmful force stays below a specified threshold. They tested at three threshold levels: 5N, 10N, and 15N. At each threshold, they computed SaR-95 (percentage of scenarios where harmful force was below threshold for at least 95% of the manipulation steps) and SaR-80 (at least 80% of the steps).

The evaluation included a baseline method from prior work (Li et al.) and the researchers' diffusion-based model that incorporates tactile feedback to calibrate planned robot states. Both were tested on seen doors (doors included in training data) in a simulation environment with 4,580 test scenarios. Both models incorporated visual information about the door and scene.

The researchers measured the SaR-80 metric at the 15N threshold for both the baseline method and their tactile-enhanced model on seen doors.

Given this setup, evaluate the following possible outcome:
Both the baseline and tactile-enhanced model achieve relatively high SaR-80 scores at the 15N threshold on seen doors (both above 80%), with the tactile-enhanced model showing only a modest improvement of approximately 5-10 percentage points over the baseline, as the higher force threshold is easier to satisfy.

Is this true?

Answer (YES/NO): NO